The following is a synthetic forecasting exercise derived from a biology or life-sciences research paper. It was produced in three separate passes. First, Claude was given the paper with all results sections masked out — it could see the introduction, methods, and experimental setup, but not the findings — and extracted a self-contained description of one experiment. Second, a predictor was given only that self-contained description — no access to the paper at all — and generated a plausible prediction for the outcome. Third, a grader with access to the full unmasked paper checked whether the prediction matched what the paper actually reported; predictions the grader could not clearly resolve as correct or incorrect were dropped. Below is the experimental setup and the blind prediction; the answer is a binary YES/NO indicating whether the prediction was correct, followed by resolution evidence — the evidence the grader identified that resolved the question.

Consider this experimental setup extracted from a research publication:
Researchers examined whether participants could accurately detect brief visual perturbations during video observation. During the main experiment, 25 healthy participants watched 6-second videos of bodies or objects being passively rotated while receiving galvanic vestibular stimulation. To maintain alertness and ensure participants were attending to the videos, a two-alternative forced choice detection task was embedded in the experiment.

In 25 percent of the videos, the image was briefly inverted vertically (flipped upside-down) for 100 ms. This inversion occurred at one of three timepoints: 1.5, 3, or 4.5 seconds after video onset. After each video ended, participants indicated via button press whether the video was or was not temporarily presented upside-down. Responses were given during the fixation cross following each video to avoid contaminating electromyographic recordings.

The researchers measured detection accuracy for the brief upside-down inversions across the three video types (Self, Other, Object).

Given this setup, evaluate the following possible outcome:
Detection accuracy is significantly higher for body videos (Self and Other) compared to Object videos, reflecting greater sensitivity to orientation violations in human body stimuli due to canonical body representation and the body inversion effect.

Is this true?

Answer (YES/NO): NO